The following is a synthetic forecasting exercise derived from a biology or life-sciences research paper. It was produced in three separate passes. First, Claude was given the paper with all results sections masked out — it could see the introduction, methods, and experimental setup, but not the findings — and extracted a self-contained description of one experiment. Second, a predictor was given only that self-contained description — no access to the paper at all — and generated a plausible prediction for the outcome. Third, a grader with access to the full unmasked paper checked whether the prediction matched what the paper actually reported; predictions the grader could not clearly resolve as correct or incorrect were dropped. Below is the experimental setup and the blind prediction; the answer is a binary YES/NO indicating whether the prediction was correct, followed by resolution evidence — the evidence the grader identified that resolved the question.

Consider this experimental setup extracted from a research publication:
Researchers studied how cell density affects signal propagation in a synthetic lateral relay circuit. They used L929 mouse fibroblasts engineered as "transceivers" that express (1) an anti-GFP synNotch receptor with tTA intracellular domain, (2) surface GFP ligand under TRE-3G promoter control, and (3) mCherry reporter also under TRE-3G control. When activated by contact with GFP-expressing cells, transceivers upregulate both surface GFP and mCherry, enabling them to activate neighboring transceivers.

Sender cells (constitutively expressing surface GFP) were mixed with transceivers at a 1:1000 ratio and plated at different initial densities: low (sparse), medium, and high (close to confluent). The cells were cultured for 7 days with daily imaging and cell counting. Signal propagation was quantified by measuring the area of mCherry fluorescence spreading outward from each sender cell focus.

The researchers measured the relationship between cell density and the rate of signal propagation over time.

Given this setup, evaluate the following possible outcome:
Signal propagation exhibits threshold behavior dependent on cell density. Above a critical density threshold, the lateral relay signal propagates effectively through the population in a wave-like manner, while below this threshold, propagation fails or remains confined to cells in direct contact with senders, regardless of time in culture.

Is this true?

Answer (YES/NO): NO